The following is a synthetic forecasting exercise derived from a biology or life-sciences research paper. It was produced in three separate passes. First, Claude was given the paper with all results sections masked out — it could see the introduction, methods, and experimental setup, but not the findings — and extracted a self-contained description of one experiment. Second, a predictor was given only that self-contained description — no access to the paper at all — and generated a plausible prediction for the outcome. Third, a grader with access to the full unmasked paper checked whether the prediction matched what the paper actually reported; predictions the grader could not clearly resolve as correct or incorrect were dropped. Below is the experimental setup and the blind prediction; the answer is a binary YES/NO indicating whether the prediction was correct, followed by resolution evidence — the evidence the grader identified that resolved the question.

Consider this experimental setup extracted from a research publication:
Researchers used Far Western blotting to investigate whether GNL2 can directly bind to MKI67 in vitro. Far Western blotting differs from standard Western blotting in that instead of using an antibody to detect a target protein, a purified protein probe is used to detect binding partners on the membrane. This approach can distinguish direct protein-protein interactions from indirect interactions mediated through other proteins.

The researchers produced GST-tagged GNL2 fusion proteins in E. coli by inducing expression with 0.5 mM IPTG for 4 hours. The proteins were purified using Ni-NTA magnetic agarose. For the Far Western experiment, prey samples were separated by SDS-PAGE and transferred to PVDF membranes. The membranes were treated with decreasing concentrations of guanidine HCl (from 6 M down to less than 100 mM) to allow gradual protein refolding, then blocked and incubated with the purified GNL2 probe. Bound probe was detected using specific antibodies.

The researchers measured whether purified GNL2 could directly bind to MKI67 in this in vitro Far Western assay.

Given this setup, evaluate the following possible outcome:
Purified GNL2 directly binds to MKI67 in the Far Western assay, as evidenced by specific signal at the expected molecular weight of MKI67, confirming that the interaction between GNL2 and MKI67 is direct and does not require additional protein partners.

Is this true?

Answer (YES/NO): YES